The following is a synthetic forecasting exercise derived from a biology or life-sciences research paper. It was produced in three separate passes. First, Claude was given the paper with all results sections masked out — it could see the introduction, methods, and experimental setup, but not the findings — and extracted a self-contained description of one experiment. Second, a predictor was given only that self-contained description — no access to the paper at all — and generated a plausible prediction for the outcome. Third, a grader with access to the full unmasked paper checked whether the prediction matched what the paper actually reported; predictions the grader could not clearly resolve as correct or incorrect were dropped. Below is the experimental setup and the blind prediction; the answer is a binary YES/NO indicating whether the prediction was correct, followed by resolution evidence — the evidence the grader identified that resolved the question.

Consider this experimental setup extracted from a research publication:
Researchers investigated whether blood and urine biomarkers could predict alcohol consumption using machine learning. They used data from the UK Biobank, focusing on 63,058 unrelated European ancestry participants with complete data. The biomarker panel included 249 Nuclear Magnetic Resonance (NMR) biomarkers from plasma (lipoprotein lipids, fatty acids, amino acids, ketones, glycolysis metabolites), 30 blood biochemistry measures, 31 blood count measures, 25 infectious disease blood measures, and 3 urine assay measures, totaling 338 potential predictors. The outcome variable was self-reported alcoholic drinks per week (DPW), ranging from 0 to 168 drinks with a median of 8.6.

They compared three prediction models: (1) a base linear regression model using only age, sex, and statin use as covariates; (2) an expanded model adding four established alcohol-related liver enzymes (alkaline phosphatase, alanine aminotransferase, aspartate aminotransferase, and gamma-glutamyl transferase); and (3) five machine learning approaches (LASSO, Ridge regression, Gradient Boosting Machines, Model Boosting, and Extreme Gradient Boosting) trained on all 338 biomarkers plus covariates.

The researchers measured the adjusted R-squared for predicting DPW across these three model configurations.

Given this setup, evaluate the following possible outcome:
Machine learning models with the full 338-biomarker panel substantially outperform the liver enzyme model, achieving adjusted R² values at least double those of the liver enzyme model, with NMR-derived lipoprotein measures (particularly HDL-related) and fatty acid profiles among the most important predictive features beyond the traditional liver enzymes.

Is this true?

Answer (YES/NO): YES